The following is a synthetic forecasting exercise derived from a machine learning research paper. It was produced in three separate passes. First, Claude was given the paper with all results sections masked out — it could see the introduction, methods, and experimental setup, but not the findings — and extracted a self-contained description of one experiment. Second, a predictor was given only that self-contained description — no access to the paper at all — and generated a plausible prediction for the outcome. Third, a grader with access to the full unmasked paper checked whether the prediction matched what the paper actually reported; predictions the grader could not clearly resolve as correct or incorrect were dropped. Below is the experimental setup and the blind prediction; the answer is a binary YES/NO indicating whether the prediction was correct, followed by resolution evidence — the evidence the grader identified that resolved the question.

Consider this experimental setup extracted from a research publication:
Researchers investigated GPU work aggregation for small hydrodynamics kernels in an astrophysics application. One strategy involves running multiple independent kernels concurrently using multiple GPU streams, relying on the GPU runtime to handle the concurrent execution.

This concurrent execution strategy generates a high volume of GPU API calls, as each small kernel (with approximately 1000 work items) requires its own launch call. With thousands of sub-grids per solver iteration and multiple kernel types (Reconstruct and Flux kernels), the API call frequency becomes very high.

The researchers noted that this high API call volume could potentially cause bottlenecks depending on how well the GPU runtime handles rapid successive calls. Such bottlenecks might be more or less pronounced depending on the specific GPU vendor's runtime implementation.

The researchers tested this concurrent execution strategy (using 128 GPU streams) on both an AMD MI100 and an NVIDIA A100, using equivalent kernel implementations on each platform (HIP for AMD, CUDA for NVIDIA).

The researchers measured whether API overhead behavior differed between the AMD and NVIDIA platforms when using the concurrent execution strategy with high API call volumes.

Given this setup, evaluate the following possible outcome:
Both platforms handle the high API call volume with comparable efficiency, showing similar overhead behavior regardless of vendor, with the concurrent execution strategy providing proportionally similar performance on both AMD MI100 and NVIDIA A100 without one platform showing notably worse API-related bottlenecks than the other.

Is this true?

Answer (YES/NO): NO